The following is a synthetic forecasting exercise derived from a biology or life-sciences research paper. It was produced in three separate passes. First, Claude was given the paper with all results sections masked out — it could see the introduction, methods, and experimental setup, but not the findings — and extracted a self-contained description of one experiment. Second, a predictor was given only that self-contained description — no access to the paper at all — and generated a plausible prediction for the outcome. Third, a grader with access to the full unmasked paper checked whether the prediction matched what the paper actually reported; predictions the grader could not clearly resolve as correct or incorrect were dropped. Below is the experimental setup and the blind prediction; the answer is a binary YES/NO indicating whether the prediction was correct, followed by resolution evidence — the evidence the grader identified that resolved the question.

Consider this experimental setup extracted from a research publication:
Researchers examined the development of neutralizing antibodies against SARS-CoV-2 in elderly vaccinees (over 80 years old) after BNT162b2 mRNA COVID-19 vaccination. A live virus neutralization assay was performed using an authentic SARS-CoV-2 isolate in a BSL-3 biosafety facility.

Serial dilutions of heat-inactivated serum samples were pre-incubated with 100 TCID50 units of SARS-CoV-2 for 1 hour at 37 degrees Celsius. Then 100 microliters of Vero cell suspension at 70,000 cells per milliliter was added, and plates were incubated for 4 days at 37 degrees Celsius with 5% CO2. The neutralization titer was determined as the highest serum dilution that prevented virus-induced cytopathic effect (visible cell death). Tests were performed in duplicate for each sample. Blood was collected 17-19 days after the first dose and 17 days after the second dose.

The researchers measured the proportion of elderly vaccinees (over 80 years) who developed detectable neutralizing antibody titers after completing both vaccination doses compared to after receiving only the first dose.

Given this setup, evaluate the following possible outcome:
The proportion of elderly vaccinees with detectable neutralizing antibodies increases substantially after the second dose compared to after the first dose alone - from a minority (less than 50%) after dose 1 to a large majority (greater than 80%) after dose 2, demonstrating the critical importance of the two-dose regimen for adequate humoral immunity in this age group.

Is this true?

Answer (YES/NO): NO